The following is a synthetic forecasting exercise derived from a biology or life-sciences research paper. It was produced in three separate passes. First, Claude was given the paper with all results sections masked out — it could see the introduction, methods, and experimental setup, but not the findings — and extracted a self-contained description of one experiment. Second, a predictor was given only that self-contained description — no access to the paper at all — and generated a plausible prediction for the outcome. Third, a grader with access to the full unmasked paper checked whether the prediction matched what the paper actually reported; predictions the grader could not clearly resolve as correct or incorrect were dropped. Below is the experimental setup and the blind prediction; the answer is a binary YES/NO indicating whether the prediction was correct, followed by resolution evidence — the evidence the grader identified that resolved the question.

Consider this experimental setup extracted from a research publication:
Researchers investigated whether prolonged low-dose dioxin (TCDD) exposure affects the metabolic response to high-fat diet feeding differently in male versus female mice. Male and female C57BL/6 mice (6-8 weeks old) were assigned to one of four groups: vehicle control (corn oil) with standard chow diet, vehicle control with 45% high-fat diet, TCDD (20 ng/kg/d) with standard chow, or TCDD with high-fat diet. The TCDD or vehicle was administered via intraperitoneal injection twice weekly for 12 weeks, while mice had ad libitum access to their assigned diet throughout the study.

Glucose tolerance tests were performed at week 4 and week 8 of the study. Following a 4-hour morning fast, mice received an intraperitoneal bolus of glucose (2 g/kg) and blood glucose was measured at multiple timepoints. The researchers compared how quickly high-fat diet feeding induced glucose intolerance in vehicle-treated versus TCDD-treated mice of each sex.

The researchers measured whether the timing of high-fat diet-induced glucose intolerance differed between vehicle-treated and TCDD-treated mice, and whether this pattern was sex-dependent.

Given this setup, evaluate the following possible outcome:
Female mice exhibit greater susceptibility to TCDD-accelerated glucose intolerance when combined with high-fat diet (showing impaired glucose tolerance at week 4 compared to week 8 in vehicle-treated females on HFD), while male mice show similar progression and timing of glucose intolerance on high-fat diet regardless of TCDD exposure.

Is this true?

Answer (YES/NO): YES